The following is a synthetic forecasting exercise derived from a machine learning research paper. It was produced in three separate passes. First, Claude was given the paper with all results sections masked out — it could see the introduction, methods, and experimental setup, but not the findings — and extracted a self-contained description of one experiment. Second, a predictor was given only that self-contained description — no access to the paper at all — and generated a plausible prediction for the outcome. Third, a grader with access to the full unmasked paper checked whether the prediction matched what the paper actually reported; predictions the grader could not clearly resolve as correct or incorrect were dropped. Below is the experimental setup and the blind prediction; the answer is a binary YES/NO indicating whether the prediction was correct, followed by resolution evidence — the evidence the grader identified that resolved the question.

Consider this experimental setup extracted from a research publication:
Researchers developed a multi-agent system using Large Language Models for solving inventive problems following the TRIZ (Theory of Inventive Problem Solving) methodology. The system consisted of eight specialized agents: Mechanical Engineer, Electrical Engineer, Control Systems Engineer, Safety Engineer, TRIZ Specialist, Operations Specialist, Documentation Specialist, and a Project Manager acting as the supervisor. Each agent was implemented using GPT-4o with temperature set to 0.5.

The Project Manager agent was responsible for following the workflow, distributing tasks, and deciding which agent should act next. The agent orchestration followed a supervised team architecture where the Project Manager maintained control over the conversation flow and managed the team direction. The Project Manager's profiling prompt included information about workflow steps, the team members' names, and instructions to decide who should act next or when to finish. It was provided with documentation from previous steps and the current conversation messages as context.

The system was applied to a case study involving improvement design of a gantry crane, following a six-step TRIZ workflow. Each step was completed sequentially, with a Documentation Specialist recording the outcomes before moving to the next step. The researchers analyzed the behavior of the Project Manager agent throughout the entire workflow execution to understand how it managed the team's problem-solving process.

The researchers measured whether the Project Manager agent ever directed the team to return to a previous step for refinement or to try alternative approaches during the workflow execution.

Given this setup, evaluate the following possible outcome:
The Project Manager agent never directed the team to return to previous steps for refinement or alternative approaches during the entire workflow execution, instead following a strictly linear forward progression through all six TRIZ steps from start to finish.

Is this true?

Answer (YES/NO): YES